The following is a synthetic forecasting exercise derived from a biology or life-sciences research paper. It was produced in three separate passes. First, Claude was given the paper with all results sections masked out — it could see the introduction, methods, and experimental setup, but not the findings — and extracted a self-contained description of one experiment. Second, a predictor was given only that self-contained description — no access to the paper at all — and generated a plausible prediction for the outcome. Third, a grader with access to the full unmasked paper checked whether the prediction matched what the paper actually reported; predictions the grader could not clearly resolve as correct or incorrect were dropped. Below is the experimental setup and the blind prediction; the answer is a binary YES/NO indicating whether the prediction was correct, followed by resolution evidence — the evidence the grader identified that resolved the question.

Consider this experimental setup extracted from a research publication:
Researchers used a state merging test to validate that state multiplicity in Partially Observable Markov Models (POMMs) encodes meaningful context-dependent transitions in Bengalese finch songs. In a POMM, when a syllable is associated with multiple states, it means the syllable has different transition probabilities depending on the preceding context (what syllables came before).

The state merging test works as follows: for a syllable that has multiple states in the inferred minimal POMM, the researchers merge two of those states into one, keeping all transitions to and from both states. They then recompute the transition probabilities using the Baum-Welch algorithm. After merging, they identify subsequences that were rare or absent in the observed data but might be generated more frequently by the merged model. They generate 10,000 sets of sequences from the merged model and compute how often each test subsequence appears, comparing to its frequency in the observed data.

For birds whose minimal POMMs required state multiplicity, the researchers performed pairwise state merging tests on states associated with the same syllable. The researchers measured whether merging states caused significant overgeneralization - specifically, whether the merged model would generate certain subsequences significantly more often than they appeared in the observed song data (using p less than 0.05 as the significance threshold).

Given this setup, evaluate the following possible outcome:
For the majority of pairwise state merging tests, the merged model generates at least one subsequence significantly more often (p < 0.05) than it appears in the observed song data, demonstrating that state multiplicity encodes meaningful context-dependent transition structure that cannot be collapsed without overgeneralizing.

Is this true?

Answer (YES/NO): YES